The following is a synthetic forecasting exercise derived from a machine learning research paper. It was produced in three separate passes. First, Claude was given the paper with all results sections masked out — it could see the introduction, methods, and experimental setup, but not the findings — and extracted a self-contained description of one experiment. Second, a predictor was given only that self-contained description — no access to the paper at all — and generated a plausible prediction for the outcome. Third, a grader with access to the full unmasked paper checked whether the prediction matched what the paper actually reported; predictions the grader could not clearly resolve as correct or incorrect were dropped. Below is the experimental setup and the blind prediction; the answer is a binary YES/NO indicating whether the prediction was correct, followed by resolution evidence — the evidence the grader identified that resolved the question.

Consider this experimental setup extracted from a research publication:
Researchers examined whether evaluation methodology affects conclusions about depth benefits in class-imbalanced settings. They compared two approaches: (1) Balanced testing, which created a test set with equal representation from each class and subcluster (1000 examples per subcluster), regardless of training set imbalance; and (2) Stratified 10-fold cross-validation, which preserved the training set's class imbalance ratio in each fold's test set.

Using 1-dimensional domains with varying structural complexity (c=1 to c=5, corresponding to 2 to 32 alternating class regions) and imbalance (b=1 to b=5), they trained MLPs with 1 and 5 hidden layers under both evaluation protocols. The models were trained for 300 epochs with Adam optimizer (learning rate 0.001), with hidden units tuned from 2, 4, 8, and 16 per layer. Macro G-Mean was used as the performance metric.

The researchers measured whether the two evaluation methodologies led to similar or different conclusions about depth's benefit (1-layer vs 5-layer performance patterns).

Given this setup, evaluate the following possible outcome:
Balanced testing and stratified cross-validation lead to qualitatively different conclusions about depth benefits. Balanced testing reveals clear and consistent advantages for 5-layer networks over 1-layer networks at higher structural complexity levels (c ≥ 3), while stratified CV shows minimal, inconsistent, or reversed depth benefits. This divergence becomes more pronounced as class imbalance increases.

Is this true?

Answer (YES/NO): NO